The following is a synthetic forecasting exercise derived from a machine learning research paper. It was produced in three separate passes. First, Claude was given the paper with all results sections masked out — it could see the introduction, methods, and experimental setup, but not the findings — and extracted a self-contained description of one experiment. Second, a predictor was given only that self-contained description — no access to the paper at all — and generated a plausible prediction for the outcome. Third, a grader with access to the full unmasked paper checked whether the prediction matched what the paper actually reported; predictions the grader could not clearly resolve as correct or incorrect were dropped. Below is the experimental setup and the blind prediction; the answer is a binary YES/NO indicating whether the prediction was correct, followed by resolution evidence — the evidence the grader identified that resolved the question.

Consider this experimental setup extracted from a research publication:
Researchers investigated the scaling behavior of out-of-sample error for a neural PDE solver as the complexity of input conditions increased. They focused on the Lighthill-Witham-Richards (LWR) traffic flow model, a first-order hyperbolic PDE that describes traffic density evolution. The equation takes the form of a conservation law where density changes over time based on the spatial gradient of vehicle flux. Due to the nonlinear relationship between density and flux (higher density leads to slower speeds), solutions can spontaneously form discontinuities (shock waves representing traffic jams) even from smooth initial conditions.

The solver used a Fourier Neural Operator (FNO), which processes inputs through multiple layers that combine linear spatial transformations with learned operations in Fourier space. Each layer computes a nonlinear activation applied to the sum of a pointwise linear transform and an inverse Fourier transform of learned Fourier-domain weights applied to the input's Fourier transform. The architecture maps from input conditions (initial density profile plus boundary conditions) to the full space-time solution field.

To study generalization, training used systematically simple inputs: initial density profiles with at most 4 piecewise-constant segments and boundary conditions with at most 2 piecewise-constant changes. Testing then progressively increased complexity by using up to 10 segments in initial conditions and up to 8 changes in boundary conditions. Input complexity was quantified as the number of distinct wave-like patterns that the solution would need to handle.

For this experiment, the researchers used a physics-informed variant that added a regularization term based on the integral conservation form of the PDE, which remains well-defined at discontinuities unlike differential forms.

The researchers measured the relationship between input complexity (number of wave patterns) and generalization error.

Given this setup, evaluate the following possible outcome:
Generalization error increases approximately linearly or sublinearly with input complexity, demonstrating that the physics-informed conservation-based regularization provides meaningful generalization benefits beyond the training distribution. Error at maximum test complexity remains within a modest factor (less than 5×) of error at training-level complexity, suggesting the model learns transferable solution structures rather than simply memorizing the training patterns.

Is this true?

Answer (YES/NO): YES